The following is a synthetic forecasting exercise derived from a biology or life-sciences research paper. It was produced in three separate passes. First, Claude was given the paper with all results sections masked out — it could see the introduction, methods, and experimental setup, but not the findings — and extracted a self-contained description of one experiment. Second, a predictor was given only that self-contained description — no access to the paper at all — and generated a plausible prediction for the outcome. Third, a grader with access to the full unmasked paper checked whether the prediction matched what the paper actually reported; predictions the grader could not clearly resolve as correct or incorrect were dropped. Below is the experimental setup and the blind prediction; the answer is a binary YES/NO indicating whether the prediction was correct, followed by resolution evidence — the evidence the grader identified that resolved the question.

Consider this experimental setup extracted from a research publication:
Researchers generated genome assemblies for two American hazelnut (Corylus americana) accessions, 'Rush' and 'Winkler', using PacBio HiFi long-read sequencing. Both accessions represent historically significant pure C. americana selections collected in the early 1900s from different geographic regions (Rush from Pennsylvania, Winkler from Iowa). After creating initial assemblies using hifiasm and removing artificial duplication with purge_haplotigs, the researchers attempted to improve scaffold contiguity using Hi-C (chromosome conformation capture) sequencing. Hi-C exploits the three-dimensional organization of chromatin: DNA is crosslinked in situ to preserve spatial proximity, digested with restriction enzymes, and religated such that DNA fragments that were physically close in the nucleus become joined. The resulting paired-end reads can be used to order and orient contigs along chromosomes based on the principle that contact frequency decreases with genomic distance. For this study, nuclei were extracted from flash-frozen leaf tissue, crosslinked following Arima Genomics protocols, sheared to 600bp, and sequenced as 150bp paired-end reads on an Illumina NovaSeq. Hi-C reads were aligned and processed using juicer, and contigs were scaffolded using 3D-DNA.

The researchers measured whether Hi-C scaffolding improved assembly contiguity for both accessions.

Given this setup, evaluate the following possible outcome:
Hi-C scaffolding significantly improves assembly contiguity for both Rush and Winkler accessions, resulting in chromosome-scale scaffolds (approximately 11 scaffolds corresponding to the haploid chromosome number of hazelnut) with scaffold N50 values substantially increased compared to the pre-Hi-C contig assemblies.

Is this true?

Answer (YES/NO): NO